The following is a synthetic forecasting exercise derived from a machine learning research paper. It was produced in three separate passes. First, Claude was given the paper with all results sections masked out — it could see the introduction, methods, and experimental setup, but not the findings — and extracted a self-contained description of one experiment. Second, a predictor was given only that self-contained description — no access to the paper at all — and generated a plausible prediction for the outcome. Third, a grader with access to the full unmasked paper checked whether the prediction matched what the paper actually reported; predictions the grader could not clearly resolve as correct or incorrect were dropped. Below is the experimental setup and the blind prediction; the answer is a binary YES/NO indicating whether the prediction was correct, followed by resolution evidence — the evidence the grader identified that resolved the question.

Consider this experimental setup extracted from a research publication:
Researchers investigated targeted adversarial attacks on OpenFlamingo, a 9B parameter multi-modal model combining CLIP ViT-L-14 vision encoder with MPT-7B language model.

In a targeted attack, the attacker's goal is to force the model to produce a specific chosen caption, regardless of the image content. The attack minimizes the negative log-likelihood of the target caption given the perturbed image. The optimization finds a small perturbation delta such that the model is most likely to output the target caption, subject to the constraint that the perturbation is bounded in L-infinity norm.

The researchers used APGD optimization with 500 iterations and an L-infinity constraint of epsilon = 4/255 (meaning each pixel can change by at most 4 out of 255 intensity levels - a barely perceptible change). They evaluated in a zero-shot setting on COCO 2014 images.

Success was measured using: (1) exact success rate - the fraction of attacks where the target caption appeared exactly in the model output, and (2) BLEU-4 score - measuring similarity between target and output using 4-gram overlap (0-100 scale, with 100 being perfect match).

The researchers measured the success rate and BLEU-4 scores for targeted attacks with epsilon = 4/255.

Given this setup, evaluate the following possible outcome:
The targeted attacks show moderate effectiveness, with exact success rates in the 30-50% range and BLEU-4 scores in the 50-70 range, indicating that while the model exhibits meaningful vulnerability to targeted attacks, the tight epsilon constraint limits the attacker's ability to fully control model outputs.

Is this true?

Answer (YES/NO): NO